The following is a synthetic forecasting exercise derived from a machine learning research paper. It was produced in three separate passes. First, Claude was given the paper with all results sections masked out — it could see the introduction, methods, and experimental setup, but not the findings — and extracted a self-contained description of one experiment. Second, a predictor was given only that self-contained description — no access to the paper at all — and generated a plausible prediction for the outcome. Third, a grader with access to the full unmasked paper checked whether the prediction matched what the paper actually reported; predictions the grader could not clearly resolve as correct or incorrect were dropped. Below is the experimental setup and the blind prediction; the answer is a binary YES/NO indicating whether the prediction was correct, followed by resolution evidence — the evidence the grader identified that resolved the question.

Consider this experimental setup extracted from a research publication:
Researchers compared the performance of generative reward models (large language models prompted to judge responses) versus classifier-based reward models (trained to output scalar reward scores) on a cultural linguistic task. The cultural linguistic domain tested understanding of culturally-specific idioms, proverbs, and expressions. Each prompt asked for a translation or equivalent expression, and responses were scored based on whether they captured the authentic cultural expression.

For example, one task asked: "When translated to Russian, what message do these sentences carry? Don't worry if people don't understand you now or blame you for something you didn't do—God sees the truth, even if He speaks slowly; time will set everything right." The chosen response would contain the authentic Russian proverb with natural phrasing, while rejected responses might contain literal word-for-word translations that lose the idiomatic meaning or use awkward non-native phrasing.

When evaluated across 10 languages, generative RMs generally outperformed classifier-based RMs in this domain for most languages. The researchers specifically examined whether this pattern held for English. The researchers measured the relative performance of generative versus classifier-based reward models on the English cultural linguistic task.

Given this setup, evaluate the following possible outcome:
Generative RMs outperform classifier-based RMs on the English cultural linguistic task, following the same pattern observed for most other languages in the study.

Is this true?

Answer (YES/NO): NO